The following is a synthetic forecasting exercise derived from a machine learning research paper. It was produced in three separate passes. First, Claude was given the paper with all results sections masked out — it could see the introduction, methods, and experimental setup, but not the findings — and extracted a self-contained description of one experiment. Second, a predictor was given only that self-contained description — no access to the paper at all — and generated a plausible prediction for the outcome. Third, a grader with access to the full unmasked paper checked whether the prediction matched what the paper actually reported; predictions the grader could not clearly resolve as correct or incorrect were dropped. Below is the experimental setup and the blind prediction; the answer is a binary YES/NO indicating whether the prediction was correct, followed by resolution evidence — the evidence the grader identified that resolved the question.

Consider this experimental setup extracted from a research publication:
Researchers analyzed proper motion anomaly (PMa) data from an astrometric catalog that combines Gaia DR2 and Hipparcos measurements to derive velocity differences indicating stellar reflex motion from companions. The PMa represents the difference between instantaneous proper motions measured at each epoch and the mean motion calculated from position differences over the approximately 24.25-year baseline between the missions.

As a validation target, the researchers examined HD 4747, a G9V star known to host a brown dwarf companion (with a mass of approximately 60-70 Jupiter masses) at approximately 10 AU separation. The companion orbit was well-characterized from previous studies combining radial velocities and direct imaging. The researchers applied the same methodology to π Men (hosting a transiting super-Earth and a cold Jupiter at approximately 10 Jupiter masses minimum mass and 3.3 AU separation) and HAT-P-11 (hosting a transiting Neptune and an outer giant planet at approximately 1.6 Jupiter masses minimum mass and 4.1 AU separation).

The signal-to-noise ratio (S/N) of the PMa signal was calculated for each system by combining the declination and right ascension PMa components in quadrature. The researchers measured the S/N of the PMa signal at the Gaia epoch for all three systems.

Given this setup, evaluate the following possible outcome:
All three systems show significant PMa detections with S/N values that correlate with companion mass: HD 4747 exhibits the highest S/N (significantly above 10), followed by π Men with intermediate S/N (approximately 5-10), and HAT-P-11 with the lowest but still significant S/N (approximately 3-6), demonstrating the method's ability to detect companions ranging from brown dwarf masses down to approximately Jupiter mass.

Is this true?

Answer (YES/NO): NO